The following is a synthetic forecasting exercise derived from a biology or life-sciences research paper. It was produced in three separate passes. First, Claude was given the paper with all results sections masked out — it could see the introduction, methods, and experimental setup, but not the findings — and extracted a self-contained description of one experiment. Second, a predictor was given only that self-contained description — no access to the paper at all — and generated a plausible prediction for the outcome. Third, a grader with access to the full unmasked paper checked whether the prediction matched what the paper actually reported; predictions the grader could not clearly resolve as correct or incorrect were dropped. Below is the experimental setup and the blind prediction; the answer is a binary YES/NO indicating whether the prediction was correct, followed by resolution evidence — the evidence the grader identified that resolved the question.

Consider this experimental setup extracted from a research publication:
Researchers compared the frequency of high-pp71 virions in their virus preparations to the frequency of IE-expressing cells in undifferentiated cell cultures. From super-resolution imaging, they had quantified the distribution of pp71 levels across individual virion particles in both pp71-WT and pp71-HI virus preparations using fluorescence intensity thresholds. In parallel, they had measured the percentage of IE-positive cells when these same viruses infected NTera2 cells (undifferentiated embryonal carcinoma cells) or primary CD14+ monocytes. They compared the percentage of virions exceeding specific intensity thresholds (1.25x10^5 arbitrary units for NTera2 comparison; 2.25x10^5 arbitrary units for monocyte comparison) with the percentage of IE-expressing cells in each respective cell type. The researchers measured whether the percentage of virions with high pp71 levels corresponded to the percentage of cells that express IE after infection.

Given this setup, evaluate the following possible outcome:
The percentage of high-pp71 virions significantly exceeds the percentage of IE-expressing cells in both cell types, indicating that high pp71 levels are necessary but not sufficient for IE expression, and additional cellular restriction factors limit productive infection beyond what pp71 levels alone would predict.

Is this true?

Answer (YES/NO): NO